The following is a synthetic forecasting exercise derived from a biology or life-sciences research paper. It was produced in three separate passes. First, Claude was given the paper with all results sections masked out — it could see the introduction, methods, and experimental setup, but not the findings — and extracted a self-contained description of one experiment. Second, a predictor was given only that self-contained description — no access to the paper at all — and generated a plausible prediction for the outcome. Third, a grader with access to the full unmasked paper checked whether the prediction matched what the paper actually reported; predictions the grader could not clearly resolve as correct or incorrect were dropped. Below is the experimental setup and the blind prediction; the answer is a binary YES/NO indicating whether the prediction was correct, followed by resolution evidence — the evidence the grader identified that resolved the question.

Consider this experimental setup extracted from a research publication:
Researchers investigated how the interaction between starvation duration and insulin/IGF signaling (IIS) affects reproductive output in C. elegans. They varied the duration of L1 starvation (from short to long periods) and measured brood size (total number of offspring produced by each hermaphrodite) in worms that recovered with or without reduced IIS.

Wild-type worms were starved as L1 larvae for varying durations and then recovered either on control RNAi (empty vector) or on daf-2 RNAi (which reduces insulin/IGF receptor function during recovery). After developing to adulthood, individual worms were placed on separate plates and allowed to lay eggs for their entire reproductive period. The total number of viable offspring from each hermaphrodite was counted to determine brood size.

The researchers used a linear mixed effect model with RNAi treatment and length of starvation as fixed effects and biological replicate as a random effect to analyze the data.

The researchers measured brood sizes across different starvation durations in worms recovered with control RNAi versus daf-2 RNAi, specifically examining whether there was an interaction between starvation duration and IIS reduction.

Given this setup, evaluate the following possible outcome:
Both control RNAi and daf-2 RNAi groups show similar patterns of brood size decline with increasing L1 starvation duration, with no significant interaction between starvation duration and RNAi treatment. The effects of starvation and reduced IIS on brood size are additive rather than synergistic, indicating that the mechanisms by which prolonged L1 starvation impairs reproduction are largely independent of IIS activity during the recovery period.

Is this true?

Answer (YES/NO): NO